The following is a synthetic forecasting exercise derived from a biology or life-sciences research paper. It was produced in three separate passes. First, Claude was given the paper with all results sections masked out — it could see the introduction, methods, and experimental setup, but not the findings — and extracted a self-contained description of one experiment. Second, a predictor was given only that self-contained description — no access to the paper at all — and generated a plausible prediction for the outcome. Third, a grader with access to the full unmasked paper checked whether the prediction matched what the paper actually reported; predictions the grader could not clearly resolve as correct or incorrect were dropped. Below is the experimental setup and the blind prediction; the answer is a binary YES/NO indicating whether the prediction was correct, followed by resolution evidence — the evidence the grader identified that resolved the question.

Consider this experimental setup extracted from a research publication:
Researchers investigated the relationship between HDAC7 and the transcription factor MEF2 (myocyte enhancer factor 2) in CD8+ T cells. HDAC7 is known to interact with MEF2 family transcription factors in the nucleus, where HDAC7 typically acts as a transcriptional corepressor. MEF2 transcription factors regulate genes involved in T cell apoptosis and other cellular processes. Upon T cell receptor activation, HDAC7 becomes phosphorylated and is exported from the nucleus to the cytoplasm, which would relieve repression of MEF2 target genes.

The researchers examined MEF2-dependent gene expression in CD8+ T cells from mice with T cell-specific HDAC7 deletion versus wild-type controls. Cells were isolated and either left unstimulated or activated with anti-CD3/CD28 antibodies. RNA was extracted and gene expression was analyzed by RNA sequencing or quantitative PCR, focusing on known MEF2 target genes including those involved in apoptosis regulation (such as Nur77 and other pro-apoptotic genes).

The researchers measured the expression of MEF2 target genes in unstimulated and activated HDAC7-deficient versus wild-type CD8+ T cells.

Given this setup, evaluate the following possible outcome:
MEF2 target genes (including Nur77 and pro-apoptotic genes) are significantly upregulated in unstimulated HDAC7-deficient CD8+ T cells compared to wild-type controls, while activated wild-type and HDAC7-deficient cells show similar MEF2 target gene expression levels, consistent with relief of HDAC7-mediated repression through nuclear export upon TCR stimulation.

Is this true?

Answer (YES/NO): NO